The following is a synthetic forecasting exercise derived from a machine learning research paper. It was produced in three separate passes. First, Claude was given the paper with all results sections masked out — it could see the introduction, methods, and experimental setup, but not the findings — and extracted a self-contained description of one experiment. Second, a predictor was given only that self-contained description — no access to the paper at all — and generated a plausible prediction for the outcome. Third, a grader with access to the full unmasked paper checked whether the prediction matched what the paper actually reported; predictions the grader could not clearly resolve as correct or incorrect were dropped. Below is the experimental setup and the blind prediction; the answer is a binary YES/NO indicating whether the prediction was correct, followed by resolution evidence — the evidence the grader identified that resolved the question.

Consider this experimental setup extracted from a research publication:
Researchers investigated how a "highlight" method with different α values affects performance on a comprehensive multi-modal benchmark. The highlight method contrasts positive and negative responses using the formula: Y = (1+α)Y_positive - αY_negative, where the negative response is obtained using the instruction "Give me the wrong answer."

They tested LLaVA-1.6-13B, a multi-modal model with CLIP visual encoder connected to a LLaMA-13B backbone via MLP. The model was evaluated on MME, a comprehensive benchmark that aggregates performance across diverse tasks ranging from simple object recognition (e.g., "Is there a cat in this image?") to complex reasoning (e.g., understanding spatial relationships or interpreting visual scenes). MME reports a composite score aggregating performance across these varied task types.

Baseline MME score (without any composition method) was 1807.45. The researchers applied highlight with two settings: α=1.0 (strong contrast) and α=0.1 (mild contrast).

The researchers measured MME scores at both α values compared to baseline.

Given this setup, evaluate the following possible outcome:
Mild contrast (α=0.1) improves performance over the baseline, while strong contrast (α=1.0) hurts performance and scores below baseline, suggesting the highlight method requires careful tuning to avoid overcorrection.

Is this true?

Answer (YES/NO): YES